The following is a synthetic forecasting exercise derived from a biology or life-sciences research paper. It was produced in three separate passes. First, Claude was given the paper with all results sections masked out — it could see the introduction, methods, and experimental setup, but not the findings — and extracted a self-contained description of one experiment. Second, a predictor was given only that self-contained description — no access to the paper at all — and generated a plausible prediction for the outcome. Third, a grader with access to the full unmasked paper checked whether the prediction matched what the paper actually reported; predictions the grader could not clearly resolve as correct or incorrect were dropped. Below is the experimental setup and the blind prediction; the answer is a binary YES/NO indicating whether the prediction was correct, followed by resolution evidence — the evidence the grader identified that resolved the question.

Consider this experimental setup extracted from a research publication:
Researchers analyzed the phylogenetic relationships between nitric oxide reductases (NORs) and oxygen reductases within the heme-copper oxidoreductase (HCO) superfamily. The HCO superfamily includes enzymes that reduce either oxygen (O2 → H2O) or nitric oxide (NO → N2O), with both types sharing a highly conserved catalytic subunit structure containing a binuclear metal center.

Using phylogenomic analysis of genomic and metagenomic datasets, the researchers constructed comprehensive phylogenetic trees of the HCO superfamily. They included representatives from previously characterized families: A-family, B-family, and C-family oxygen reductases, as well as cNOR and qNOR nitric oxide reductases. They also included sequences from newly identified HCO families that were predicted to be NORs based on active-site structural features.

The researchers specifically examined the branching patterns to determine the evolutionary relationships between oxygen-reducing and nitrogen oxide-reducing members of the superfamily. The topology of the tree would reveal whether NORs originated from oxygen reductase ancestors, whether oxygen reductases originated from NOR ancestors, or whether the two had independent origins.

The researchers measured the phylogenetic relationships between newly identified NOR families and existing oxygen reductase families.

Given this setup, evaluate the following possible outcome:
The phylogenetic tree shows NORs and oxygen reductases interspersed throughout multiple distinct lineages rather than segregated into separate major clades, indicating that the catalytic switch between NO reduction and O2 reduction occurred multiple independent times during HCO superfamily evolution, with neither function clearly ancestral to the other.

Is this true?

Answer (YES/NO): NO